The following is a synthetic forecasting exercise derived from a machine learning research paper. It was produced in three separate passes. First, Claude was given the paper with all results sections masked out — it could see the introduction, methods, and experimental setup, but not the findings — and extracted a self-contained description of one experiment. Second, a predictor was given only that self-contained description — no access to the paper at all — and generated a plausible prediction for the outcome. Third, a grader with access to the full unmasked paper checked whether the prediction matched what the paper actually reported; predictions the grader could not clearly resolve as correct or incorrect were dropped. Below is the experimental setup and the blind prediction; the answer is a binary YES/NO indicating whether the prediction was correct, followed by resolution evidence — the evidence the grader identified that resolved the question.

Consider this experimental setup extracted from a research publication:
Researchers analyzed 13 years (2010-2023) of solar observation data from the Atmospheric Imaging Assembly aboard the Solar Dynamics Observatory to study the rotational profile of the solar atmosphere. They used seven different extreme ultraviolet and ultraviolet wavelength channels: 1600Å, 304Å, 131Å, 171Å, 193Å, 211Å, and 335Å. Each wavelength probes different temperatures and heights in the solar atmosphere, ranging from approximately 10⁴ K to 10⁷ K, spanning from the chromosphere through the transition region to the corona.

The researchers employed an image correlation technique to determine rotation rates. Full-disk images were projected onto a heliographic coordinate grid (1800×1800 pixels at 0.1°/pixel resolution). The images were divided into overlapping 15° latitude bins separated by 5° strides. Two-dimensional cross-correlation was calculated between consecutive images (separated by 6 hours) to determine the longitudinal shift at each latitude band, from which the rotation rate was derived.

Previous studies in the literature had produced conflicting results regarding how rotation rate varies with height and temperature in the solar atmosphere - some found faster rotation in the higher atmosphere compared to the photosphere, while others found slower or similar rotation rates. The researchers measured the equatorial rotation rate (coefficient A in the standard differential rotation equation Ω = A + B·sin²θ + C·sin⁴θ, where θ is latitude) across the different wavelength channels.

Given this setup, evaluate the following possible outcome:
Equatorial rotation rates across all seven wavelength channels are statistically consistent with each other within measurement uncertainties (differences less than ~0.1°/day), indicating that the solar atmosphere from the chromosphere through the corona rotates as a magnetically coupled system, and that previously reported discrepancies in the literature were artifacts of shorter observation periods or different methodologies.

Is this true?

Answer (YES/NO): NO